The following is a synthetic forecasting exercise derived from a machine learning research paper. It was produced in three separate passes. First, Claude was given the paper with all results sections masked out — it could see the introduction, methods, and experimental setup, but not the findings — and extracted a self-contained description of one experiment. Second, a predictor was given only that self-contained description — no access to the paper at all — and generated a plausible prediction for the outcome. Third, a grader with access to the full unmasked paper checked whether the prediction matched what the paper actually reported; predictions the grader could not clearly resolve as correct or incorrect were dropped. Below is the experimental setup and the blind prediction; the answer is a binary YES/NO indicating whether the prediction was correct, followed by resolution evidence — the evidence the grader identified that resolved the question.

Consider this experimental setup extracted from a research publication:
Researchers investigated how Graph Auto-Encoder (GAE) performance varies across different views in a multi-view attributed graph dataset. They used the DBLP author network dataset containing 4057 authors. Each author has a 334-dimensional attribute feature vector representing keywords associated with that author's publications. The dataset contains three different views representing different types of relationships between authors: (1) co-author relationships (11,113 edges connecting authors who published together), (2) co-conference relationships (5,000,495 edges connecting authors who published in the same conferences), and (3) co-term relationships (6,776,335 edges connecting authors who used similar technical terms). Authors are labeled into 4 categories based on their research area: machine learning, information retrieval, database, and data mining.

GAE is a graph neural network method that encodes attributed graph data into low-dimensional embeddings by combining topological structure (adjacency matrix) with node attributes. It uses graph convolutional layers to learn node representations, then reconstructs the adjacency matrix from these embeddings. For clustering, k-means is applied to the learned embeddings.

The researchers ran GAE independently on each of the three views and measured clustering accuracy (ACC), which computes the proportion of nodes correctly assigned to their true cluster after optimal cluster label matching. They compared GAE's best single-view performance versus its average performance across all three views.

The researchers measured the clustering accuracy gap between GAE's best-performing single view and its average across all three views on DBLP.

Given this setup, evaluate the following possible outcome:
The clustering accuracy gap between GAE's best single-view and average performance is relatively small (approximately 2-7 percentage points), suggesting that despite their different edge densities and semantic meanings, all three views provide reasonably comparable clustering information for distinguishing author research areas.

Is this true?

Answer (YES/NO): NO